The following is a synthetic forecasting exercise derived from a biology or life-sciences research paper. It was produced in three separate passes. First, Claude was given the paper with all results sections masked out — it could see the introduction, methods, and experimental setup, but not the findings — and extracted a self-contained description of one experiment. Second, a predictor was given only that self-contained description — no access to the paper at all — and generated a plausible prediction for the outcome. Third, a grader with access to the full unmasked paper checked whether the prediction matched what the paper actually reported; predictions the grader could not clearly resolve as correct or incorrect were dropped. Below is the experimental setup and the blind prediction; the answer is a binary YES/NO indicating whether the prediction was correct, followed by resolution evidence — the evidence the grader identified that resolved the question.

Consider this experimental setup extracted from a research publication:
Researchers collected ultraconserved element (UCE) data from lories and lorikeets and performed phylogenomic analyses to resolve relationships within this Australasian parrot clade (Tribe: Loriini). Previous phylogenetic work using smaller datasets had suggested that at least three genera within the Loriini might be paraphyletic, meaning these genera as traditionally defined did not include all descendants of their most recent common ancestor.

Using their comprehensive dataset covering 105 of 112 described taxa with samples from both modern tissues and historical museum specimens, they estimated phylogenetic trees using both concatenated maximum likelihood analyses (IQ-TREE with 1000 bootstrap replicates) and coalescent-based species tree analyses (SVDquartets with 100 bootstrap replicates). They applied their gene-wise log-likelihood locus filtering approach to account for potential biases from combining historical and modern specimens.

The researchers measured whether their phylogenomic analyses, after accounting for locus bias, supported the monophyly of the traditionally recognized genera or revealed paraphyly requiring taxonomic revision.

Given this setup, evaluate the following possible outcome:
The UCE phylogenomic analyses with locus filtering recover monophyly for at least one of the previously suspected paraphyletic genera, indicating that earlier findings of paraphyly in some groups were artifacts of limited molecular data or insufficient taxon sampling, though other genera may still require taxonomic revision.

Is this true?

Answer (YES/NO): NO